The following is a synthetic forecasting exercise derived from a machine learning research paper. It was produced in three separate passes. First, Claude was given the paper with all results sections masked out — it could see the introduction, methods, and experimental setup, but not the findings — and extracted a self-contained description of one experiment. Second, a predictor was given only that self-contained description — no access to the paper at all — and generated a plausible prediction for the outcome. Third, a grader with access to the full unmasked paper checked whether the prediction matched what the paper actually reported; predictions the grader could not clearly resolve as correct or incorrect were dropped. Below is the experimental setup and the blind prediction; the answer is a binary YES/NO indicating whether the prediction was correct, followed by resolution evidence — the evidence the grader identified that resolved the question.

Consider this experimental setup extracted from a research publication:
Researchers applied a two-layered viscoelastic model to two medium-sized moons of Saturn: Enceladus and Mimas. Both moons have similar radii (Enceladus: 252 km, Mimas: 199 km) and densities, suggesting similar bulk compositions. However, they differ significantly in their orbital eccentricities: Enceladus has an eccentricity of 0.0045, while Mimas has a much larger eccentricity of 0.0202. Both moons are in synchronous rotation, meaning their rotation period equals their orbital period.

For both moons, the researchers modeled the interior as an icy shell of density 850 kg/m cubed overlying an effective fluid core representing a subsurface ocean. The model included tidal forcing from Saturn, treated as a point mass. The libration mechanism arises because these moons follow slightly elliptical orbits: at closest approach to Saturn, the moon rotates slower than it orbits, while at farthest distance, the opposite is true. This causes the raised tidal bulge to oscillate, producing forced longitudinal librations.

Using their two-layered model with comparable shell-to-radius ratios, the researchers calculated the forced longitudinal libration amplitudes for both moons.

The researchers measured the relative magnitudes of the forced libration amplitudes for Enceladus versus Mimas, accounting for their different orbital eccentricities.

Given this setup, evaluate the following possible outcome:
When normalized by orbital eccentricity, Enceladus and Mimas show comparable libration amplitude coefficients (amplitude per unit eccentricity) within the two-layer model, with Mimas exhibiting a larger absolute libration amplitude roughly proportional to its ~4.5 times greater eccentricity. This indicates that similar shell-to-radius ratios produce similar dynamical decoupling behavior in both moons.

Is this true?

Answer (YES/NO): NO